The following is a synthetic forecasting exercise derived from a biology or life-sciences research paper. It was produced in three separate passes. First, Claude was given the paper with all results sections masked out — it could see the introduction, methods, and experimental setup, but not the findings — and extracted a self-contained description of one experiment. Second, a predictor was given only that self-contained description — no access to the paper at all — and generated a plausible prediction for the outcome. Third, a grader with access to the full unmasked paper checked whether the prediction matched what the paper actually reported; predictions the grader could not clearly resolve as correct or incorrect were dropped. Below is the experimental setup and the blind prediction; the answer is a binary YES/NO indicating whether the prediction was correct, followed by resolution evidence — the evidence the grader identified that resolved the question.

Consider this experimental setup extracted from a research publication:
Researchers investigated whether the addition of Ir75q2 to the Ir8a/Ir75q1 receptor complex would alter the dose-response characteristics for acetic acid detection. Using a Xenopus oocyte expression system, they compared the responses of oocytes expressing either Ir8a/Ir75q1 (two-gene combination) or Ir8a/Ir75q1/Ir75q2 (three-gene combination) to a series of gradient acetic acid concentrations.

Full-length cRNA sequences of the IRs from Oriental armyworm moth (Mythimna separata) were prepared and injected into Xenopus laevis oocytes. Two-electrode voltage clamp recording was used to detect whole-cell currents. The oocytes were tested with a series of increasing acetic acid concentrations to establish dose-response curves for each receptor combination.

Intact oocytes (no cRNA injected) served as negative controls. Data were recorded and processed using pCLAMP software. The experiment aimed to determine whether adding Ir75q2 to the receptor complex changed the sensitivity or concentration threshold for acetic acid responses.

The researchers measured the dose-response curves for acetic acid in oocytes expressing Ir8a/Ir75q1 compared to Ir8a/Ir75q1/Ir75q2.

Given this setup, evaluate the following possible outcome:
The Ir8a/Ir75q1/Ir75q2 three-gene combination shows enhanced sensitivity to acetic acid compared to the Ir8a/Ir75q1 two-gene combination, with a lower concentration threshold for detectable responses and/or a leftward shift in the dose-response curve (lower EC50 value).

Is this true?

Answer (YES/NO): YES